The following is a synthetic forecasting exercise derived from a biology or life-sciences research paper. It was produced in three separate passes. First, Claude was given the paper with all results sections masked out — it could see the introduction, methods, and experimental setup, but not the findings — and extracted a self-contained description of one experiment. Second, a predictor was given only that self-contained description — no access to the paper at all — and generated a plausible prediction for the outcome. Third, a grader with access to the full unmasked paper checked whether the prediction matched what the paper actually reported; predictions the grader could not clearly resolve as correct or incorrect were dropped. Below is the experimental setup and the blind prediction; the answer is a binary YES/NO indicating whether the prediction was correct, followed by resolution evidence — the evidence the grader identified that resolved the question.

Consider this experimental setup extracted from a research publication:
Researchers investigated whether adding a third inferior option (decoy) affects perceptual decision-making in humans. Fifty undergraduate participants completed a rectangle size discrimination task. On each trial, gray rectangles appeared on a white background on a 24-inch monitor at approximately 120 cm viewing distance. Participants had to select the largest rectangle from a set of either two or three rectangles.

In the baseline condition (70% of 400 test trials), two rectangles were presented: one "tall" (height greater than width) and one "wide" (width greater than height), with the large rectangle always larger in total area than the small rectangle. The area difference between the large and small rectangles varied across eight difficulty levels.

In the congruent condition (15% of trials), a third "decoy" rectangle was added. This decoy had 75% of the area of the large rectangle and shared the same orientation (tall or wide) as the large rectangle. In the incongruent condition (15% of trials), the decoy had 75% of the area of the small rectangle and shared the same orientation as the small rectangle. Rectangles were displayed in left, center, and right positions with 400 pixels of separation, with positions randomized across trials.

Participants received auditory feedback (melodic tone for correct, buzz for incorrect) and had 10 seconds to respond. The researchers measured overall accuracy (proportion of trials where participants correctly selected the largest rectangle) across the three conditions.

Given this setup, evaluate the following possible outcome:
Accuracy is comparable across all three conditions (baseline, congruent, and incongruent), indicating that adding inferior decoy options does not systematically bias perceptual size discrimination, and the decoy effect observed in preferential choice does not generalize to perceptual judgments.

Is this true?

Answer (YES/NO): YES